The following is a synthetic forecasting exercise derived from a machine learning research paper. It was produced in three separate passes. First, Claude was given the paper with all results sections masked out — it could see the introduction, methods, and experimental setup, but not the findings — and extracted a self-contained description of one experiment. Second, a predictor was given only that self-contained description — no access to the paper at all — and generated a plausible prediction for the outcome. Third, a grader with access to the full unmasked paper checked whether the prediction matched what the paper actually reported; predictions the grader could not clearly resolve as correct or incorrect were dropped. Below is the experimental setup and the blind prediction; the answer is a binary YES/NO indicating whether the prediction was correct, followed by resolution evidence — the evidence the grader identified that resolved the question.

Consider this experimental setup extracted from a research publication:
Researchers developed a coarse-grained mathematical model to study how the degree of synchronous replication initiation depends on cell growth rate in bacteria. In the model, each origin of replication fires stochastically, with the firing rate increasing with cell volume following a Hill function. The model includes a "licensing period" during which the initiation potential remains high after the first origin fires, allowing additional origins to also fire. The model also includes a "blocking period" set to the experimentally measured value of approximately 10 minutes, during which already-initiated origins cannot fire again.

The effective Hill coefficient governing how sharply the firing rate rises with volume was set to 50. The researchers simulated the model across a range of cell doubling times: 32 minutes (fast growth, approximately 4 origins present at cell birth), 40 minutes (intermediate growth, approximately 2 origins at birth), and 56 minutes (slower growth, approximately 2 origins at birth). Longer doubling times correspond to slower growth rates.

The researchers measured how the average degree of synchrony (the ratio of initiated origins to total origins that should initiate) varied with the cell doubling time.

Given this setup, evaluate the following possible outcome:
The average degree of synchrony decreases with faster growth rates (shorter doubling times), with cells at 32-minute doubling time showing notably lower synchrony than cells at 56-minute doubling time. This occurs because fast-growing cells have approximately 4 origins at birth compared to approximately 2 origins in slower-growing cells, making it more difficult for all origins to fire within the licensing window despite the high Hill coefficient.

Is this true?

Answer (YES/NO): NO